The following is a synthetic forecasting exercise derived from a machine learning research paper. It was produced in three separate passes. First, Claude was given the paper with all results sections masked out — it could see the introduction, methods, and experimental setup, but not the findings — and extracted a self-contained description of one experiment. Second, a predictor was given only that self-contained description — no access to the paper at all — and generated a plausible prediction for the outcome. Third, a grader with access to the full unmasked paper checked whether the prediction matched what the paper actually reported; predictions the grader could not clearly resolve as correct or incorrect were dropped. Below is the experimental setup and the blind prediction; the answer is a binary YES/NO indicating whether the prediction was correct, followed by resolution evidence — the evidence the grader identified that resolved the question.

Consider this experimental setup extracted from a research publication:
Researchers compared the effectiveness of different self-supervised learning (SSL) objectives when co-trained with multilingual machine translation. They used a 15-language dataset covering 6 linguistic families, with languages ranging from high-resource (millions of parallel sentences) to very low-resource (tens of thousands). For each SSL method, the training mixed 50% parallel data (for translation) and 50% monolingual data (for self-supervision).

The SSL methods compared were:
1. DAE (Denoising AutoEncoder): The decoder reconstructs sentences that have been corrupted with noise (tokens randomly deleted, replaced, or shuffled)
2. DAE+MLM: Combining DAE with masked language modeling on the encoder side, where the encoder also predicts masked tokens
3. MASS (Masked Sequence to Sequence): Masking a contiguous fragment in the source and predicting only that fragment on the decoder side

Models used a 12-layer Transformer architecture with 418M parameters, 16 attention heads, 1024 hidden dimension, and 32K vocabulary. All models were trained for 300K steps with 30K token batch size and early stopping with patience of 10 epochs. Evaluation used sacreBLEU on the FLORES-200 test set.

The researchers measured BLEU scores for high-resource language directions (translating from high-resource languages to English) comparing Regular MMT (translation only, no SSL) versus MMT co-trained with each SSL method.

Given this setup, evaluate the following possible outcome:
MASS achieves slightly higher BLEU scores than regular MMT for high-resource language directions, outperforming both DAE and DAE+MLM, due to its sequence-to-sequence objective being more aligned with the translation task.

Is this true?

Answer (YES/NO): NO